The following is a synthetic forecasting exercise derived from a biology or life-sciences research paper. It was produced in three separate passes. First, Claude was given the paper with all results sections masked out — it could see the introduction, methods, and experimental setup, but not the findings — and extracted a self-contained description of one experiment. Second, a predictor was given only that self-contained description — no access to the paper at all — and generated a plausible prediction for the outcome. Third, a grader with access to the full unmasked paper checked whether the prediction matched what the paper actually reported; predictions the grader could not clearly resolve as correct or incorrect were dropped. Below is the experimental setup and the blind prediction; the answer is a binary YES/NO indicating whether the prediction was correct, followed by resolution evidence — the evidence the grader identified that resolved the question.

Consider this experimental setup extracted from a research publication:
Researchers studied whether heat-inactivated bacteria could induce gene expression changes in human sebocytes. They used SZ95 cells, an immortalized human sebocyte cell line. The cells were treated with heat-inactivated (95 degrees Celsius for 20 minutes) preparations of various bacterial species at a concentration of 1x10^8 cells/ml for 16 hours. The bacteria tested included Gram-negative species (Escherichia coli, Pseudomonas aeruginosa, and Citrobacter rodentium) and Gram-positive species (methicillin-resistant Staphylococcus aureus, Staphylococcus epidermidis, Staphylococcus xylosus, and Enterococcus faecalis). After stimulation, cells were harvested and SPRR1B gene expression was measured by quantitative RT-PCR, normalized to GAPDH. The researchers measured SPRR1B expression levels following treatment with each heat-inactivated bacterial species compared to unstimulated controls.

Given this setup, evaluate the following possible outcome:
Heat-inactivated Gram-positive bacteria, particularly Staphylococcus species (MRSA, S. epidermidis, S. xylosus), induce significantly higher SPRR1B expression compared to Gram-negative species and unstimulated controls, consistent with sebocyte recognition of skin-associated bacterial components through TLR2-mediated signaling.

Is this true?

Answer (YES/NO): NO